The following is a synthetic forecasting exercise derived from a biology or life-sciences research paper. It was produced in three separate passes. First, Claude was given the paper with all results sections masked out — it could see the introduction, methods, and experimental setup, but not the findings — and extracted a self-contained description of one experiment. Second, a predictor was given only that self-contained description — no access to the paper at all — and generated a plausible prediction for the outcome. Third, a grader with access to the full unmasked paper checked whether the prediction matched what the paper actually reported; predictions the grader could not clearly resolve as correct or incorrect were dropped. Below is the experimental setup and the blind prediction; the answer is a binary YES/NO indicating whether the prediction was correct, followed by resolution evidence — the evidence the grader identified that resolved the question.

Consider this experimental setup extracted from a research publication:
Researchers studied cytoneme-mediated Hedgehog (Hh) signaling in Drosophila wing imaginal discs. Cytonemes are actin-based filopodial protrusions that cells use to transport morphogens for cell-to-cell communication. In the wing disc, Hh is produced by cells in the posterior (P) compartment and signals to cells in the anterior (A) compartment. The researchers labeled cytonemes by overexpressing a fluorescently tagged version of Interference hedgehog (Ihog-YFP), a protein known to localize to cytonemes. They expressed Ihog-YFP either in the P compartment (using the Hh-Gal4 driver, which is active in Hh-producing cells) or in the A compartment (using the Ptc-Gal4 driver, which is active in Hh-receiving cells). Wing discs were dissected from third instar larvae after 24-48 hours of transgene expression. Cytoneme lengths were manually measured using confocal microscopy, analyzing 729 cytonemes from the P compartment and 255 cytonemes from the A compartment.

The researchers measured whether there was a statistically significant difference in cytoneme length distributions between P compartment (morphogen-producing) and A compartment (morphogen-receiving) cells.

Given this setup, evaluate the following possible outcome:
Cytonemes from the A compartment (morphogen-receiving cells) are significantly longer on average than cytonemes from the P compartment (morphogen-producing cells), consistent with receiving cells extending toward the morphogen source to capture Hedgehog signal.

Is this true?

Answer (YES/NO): NO